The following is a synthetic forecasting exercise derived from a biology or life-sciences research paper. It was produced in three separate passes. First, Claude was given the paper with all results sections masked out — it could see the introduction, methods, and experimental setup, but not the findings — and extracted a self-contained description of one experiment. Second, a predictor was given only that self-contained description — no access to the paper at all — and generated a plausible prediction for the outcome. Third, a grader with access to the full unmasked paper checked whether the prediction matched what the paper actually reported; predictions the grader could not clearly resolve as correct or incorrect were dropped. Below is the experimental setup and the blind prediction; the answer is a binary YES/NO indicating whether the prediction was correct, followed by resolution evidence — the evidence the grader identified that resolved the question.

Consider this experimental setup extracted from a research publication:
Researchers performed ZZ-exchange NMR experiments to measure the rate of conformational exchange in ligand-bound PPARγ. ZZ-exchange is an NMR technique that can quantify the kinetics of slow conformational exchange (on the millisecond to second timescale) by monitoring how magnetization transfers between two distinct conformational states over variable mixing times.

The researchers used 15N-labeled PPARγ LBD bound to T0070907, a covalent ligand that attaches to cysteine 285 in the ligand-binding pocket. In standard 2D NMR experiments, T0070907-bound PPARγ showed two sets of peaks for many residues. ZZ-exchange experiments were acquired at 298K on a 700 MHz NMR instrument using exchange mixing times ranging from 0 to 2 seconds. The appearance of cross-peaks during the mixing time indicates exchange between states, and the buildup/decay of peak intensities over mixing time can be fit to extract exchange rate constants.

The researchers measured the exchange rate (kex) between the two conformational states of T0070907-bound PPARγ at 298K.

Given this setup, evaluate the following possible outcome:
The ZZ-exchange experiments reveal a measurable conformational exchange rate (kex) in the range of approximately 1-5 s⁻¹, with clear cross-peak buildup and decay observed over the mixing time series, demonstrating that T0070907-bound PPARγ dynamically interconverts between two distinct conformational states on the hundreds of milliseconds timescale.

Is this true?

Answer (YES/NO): NO